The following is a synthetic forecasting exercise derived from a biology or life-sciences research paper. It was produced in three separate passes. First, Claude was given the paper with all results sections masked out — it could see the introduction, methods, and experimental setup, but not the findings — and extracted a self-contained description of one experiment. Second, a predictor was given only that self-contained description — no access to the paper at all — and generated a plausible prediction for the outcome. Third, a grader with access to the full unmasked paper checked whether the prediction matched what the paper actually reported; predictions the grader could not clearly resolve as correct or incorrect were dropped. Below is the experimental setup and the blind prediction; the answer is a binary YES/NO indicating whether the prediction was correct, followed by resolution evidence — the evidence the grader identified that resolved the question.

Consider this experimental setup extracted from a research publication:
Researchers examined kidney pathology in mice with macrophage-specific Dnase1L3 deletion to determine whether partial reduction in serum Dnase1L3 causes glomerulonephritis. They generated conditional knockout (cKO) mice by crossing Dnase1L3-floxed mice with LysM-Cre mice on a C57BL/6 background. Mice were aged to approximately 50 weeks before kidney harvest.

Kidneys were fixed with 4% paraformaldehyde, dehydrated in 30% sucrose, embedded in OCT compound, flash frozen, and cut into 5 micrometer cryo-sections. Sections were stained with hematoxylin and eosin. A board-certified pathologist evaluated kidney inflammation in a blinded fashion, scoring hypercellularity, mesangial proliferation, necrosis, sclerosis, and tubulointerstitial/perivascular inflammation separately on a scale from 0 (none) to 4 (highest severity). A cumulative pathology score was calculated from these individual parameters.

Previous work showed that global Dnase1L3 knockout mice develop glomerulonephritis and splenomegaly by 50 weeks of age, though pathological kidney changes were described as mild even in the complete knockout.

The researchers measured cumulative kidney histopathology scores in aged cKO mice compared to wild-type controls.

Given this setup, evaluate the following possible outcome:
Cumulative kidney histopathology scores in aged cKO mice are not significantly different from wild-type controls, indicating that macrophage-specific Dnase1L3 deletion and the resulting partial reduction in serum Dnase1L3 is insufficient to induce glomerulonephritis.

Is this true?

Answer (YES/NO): NO